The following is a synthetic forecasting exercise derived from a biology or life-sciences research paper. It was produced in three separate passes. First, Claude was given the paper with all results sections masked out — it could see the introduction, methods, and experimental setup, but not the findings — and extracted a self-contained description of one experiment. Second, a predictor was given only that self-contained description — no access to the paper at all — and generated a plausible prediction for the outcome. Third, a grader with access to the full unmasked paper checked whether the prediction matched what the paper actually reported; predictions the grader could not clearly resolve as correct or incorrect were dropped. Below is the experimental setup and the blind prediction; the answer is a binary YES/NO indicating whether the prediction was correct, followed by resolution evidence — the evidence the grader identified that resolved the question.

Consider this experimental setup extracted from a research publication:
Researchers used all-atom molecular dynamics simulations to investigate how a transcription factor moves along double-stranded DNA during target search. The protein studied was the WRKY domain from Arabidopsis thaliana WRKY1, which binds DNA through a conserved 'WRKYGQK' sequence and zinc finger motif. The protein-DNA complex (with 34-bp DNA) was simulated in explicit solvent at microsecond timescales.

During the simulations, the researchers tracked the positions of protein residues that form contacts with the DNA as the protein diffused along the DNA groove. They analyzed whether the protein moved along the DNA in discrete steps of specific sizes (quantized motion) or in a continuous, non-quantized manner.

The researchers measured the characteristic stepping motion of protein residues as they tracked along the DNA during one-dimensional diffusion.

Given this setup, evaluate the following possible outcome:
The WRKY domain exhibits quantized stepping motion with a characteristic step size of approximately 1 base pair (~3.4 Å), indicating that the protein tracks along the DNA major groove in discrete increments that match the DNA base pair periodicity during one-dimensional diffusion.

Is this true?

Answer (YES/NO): YES